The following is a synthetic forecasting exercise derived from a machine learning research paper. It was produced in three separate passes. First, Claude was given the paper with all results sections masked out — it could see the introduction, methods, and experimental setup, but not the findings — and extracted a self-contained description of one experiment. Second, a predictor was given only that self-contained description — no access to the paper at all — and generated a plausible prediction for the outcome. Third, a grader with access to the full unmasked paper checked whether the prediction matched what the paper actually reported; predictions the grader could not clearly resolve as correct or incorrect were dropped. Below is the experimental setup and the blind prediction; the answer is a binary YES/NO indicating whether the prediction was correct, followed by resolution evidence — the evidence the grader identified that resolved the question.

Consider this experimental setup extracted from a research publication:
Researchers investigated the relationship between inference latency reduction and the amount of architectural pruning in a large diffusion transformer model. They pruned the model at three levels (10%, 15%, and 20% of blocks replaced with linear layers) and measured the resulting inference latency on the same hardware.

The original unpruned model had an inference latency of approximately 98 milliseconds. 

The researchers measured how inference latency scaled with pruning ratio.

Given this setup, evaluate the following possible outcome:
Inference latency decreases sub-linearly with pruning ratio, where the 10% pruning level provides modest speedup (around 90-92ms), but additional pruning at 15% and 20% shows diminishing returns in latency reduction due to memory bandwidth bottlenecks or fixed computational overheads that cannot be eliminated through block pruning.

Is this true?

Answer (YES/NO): NO